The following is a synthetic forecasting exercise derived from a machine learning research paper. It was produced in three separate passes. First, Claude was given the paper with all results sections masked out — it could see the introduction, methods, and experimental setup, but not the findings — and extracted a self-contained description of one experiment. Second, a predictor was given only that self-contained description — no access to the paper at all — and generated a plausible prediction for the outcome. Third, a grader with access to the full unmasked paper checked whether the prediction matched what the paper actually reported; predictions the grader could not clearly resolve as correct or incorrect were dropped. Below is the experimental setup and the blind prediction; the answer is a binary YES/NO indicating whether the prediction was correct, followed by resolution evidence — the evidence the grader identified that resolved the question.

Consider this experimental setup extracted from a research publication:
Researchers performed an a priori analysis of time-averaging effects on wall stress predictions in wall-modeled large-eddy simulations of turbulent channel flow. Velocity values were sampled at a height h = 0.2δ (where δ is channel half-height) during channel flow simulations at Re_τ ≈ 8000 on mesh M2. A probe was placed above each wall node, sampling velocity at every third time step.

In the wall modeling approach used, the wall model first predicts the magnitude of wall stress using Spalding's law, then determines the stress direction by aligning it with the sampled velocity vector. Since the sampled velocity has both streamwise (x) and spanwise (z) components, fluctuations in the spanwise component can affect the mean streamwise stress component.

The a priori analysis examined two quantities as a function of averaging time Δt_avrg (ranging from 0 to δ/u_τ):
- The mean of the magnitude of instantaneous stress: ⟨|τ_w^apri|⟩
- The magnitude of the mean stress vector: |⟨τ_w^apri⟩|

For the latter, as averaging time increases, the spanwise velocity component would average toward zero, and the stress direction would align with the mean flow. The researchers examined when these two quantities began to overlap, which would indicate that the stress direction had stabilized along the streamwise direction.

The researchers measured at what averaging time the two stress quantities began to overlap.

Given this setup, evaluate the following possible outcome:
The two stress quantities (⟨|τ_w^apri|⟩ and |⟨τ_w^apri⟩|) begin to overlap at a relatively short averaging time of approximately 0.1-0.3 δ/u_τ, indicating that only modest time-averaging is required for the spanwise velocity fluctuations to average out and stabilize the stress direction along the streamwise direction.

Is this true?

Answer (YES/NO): NO